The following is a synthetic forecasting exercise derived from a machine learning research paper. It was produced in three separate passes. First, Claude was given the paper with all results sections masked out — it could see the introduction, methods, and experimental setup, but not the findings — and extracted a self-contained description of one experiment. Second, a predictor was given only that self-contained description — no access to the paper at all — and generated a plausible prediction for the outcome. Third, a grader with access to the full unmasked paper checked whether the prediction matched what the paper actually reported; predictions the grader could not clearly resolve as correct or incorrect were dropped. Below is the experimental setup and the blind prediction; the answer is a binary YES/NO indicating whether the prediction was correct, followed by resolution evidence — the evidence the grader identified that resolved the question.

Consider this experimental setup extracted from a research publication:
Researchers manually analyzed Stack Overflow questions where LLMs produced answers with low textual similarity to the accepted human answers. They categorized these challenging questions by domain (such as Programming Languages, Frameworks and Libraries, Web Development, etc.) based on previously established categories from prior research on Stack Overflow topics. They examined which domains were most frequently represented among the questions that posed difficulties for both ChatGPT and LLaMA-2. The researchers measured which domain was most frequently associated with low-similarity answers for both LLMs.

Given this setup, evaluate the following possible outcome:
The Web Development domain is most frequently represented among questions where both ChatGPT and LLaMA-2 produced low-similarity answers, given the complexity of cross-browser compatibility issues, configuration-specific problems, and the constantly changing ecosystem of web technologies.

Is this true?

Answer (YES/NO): NO